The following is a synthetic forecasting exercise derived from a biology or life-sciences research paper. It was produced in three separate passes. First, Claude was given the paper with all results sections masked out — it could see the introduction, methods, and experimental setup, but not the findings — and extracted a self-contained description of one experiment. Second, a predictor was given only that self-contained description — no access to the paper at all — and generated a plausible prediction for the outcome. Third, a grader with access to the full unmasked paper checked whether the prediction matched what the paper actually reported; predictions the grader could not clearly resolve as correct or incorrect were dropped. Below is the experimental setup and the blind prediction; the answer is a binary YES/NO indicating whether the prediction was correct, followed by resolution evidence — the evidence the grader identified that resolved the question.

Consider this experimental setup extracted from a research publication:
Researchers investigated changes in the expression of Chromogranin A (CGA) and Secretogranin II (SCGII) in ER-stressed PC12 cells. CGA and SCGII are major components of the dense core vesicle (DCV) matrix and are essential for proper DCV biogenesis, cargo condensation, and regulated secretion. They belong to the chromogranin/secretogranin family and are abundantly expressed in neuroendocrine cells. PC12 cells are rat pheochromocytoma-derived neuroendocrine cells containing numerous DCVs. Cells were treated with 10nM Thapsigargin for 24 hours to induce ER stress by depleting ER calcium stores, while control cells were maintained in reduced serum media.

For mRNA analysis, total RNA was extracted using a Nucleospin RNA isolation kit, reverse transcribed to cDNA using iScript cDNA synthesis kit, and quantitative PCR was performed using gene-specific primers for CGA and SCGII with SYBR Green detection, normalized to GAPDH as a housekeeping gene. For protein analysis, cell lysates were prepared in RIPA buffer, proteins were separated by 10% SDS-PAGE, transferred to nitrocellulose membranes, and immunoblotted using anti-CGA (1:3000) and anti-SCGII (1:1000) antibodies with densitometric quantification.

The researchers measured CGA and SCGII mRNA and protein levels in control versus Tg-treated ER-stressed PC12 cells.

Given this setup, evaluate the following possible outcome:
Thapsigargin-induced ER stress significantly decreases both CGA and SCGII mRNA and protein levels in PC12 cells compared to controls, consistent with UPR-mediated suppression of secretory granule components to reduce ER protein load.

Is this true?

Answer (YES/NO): YES